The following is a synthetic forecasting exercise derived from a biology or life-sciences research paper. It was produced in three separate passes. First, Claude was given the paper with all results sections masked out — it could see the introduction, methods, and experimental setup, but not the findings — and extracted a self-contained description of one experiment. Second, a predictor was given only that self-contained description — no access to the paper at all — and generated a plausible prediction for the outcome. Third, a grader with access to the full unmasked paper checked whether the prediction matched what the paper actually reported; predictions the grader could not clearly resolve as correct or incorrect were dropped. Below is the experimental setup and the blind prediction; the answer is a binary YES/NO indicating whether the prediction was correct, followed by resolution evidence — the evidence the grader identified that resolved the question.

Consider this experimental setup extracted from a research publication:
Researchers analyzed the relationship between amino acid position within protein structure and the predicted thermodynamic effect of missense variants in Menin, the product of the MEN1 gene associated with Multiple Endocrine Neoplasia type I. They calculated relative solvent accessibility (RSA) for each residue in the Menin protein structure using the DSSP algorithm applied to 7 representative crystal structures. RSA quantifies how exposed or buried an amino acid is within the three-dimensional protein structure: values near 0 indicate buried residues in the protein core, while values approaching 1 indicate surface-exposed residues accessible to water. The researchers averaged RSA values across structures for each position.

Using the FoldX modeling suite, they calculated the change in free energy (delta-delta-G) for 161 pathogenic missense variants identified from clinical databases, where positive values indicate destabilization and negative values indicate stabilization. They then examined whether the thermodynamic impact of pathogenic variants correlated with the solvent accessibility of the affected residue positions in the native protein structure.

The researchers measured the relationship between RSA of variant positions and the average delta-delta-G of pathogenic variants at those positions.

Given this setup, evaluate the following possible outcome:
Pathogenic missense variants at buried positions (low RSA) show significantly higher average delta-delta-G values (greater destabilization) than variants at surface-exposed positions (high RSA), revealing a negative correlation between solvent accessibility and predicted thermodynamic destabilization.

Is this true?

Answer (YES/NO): YES